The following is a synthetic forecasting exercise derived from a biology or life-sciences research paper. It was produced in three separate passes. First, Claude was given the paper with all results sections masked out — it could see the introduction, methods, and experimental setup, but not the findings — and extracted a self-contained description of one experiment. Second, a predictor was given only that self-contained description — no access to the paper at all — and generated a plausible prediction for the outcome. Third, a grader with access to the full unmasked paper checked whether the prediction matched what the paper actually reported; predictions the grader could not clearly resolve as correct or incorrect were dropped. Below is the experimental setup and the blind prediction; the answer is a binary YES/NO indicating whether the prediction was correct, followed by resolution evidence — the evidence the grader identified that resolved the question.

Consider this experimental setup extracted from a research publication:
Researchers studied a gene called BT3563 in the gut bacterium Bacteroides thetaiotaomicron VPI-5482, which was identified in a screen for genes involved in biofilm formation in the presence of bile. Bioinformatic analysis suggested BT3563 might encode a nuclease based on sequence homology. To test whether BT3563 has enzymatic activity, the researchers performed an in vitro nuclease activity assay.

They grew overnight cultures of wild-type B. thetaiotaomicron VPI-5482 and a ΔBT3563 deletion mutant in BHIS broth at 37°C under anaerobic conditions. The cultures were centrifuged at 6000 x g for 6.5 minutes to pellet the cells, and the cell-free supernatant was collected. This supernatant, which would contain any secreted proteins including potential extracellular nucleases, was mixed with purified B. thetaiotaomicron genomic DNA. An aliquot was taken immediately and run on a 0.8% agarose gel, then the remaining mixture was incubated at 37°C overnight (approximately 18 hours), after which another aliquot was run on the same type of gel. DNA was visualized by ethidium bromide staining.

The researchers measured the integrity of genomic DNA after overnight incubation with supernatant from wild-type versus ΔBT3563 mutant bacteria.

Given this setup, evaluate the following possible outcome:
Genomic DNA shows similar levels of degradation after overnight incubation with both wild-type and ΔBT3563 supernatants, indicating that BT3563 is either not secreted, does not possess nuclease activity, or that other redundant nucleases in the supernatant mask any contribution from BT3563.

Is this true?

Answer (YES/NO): NO